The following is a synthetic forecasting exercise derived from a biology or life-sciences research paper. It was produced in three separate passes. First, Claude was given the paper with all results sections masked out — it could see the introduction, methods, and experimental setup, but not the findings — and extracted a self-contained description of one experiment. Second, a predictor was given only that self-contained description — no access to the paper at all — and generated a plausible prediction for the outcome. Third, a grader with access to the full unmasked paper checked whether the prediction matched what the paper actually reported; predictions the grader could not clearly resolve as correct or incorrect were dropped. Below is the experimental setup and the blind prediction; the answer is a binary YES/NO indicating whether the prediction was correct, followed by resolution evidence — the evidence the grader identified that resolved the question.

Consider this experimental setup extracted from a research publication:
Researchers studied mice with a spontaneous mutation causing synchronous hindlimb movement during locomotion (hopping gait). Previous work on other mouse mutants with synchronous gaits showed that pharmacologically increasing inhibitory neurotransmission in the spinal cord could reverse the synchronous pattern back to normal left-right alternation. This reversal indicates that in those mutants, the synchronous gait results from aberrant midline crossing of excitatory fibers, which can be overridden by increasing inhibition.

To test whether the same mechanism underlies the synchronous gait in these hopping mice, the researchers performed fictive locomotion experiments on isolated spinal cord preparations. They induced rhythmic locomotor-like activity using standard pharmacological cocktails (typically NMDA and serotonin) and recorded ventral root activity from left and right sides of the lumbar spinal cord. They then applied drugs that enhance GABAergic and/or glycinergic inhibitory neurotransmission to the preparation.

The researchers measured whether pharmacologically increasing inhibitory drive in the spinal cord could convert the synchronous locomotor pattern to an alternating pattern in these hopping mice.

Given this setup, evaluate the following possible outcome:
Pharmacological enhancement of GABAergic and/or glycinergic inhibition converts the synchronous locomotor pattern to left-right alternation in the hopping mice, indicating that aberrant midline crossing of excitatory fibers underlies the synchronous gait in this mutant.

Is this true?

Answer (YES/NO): NO